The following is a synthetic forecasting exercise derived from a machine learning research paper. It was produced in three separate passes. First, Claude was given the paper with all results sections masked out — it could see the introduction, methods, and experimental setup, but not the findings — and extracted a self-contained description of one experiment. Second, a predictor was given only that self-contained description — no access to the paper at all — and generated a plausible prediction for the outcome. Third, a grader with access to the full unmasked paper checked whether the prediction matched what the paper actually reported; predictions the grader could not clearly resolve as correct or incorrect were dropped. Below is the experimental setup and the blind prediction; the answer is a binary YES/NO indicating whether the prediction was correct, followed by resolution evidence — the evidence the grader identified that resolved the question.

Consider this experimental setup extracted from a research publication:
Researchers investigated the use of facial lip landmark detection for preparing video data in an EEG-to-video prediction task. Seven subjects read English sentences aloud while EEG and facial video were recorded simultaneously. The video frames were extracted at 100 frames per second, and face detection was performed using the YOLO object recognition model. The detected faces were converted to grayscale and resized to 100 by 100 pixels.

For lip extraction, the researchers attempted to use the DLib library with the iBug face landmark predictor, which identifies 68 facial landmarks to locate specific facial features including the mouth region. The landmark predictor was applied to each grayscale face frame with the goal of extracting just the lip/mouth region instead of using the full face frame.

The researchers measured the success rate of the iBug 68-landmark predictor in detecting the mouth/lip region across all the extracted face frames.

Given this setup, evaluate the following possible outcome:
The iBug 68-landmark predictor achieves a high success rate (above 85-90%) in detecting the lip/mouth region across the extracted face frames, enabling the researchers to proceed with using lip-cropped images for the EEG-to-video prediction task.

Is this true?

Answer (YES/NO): NO